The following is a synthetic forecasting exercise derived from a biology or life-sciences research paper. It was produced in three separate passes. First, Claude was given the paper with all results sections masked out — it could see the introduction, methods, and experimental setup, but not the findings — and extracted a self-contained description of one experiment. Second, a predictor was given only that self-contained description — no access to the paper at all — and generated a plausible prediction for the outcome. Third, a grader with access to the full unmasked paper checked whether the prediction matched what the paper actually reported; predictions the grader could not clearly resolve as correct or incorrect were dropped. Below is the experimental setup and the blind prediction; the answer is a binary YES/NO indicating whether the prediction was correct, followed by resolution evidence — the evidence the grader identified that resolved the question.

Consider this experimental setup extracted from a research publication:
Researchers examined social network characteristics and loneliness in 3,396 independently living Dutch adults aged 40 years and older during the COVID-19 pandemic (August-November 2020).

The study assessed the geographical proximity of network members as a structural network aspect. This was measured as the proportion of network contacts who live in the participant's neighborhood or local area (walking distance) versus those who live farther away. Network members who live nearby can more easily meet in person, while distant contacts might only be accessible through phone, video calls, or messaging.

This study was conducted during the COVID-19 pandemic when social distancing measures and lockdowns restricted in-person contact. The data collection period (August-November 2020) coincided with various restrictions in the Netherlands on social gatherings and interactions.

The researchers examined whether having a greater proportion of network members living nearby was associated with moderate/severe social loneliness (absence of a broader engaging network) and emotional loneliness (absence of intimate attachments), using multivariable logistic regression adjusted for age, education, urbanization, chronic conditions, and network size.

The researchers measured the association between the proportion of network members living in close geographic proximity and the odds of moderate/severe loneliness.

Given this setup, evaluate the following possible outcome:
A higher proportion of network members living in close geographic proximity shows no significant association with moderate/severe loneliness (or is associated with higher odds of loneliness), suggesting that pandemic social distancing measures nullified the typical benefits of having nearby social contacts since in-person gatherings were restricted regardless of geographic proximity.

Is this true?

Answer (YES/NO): NO